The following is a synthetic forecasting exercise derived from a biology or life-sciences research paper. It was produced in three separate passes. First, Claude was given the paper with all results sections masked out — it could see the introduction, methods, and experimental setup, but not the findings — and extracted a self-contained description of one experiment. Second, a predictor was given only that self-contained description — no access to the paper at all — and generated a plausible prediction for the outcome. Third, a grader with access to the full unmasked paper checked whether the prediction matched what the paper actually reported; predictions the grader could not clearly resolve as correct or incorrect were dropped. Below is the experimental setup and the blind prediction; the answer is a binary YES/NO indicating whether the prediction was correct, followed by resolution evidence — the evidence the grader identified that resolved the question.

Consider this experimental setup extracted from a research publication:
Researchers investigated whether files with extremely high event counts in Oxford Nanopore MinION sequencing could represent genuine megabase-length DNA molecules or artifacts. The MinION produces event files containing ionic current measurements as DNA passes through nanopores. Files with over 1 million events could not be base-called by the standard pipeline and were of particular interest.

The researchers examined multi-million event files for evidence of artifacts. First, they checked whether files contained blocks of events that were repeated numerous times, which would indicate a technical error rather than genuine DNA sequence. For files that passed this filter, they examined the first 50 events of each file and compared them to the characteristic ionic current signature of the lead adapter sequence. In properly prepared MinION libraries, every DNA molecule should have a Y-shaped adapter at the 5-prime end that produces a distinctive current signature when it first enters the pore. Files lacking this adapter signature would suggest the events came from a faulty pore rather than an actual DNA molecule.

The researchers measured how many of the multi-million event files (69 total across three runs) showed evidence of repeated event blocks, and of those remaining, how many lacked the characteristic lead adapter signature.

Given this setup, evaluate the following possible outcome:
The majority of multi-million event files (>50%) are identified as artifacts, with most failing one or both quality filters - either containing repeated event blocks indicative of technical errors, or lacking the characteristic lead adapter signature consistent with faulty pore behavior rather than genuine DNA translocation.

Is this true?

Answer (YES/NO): YES